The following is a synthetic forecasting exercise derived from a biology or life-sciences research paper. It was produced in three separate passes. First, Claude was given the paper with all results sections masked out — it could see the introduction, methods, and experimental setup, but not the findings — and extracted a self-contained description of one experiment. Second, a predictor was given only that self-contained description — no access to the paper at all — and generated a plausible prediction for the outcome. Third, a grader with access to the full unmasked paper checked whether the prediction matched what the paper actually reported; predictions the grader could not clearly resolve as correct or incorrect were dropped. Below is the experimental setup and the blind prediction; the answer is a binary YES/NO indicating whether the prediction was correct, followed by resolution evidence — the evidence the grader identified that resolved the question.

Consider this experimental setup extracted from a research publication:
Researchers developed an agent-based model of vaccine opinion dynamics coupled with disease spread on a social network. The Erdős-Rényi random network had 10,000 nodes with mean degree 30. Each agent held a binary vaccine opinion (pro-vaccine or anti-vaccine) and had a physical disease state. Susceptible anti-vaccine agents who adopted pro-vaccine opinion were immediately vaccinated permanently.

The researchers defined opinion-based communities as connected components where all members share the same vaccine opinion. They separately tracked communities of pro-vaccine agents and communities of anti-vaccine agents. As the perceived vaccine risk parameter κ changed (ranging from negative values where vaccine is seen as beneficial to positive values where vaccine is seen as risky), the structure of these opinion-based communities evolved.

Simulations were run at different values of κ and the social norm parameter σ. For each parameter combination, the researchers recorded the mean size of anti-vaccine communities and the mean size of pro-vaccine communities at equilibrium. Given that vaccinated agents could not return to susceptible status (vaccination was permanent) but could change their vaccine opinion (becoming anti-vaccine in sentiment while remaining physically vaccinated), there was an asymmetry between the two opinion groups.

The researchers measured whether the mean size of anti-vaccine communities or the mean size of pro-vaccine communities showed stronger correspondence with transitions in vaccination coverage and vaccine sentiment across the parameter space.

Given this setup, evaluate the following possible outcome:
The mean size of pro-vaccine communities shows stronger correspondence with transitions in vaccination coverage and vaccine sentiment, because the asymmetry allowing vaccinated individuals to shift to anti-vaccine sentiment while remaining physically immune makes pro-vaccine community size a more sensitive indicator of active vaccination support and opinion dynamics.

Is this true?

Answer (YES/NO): NO